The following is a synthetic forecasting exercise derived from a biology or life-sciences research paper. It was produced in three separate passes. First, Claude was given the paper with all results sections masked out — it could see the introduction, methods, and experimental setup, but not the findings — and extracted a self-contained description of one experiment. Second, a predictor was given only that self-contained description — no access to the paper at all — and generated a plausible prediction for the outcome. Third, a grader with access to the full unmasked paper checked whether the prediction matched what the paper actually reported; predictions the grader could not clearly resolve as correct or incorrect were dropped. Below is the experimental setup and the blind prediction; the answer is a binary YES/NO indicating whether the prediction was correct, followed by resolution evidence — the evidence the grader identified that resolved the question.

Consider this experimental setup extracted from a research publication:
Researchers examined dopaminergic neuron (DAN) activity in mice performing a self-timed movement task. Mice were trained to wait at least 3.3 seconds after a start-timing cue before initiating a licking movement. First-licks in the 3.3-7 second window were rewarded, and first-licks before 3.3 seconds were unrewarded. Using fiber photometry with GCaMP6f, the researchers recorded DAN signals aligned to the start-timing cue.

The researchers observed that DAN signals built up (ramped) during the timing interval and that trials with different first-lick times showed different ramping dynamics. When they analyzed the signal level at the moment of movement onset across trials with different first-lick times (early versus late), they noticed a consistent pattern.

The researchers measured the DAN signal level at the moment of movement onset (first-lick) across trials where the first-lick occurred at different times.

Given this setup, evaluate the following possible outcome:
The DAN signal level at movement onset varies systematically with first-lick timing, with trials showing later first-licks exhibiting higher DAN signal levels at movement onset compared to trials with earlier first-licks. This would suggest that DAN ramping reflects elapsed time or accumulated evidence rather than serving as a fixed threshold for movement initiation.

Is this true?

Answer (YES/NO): NO